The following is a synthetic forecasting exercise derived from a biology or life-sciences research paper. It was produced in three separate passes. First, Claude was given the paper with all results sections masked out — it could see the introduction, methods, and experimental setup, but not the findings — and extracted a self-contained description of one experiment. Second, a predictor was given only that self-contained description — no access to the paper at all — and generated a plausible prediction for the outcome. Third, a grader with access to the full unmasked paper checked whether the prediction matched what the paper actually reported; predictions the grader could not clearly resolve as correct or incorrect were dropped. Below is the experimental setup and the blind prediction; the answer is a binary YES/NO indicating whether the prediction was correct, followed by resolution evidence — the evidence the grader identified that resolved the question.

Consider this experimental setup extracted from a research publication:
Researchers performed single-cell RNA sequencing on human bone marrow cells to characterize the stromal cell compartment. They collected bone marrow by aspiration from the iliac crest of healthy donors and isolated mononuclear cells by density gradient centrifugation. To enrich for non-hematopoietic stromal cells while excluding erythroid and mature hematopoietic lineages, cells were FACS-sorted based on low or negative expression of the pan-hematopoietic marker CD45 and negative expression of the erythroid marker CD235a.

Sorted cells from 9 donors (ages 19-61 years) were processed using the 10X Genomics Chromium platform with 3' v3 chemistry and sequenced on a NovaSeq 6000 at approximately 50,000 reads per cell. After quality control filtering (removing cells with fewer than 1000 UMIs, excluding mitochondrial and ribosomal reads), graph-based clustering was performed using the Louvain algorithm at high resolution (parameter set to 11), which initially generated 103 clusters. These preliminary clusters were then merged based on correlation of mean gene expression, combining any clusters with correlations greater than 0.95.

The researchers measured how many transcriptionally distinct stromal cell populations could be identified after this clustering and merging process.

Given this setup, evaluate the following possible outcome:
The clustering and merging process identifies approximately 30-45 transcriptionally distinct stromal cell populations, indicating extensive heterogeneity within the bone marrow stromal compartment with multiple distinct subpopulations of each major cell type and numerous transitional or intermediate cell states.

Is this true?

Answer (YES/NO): NO